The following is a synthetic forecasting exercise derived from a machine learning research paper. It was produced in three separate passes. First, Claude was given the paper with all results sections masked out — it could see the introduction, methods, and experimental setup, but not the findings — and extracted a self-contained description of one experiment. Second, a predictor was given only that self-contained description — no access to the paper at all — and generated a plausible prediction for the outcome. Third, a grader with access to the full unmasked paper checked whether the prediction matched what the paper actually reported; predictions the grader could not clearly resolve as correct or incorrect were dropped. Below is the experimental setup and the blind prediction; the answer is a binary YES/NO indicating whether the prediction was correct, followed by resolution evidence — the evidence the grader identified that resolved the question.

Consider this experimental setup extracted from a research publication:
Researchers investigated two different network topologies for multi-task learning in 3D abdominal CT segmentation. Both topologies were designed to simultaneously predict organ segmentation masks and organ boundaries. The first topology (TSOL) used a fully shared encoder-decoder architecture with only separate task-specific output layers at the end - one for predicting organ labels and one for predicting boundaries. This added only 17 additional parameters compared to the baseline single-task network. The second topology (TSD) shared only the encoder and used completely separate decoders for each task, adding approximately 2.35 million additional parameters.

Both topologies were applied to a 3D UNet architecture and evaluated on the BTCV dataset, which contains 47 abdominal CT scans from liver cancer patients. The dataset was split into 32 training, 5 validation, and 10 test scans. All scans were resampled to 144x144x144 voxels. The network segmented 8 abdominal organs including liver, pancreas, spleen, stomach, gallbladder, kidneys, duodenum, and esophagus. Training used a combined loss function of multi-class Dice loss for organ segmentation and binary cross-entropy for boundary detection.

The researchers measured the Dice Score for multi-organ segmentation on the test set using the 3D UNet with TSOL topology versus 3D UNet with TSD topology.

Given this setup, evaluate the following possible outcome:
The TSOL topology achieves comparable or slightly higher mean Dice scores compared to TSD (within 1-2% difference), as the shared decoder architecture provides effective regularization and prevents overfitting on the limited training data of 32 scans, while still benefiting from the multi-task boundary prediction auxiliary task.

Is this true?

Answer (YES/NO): NO